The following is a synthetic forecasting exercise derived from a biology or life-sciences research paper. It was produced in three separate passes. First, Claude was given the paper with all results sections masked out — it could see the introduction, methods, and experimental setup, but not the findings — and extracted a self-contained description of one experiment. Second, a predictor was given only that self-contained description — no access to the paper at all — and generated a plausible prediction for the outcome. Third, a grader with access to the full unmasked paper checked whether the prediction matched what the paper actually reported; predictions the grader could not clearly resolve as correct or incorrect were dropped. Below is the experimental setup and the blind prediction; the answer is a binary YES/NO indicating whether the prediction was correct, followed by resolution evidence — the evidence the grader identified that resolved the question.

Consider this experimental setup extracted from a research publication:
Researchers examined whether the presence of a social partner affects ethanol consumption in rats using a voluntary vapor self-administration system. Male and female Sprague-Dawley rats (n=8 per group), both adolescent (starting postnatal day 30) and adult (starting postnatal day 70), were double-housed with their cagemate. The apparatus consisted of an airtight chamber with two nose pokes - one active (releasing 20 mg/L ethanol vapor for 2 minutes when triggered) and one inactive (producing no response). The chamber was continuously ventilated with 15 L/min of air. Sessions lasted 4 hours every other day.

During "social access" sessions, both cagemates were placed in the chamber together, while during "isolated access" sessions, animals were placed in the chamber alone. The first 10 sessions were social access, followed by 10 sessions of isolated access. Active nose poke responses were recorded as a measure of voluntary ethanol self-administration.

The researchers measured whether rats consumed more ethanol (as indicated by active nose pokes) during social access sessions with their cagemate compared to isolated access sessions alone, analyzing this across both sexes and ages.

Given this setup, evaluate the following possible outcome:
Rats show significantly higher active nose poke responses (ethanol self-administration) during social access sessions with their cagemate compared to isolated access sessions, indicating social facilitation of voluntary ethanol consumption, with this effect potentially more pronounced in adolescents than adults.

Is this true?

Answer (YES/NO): NO